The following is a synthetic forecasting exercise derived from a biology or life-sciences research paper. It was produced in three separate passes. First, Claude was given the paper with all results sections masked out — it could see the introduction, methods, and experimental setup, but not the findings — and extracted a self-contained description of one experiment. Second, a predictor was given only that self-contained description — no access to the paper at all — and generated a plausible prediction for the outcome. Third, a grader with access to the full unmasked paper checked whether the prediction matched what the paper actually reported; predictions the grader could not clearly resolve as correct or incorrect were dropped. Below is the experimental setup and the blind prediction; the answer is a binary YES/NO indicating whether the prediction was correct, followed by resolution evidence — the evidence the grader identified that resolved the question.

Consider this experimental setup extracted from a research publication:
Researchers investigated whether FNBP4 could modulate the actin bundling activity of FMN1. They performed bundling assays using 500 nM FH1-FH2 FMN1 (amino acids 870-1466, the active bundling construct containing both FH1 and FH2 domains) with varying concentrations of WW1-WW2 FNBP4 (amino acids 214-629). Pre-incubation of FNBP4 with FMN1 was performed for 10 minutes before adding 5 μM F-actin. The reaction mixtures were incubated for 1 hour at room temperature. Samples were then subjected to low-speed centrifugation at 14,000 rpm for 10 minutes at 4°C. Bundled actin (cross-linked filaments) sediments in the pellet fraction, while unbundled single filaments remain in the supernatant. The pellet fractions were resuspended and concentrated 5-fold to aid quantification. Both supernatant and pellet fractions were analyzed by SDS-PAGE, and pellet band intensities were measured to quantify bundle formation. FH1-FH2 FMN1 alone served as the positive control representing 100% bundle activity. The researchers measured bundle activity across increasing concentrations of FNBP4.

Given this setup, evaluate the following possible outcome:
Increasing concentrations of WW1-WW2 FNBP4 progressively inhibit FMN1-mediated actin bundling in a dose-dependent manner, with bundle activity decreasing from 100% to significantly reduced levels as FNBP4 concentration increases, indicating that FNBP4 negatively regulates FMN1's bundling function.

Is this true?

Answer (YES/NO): YES